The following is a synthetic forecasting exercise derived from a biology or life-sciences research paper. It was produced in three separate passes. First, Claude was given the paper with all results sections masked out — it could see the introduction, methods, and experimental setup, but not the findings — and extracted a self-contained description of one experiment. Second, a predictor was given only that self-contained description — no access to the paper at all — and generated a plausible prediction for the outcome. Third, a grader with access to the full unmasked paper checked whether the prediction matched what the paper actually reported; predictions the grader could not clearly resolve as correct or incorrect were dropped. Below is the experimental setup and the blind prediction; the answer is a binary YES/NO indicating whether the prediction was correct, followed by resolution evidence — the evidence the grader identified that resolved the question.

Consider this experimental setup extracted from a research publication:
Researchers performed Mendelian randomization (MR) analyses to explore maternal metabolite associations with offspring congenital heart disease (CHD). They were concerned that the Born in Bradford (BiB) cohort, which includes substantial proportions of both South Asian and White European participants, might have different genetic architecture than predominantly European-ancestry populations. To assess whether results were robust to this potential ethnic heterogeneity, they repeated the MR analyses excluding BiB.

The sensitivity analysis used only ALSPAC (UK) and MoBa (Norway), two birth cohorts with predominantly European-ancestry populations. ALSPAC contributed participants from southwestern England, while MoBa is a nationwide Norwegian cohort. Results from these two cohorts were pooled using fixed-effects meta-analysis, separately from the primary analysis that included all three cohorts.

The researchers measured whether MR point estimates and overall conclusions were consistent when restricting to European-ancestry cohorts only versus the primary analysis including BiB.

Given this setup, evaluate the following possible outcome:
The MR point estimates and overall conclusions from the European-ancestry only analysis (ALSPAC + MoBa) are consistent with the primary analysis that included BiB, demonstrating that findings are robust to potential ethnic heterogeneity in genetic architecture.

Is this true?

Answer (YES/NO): YES